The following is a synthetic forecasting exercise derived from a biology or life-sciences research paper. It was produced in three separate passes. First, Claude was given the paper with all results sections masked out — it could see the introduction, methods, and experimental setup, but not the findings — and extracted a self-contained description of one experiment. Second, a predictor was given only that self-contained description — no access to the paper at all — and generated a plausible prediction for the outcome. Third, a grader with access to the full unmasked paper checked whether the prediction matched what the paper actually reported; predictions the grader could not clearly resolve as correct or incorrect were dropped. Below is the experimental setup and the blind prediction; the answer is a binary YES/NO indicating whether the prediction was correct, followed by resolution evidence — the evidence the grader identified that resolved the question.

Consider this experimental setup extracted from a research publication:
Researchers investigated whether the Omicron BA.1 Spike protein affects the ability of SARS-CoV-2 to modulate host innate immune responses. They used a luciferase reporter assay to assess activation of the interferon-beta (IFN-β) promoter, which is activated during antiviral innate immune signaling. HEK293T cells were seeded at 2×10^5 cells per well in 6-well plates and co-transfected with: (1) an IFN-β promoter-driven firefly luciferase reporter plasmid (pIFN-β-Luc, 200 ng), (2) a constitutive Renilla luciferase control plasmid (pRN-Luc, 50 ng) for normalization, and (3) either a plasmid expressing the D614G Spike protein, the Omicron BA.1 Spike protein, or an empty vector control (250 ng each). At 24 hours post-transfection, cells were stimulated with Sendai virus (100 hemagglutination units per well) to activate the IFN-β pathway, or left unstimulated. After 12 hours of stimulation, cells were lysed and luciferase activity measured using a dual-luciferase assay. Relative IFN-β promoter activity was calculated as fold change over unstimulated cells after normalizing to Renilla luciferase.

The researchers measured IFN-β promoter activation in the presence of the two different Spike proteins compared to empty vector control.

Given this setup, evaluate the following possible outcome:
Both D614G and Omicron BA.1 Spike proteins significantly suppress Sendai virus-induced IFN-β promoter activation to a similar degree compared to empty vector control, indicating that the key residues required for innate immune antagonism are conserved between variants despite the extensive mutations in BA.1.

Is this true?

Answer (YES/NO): YES